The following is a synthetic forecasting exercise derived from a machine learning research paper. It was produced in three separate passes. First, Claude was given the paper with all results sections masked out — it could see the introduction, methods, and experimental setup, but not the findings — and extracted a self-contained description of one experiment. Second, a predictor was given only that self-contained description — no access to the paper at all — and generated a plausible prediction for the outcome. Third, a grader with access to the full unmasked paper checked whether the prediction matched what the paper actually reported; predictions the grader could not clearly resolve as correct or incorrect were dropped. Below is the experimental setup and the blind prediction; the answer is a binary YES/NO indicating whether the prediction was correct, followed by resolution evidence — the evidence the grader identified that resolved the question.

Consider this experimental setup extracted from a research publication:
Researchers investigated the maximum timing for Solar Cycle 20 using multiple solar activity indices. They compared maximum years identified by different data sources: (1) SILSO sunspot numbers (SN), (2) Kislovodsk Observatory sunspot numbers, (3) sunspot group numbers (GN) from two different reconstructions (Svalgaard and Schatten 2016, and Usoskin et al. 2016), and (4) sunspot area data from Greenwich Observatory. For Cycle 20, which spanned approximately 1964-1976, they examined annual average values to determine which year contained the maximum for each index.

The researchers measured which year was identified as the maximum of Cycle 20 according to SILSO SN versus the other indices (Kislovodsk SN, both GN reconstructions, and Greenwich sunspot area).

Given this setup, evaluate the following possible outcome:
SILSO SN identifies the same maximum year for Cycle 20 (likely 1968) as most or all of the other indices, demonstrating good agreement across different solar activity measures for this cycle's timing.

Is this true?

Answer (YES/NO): NO